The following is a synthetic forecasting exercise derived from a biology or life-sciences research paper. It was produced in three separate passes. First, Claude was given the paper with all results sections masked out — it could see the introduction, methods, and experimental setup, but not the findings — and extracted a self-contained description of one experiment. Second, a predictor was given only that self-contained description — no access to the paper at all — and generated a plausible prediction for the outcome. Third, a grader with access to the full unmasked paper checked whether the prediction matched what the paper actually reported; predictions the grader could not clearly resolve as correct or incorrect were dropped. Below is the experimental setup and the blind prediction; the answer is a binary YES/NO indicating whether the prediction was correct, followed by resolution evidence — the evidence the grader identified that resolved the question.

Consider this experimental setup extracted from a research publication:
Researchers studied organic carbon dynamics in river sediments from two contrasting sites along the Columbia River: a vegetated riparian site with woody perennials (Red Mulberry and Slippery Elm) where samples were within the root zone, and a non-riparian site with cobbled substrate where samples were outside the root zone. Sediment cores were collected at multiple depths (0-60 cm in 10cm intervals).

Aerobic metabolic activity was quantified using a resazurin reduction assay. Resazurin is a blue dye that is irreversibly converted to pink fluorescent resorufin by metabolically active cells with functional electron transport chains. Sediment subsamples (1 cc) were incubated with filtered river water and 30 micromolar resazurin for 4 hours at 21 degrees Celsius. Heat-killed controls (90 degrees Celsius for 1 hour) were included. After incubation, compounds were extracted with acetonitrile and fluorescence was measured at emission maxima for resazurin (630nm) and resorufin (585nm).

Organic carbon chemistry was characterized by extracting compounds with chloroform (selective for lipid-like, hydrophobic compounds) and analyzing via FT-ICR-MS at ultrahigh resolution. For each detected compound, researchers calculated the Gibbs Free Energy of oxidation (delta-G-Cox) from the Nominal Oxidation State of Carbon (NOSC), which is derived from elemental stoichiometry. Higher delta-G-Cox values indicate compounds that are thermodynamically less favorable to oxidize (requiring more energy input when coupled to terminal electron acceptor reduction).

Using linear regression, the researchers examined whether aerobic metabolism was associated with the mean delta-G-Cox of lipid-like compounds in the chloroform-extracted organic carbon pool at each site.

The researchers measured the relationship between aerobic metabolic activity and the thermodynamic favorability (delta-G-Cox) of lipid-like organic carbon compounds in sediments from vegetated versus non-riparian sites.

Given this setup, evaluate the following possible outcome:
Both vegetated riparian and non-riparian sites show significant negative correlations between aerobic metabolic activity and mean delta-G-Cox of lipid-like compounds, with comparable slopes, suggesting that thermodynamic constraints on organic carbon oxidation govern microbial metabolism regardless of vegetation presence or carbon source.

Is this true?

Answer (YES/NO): NO